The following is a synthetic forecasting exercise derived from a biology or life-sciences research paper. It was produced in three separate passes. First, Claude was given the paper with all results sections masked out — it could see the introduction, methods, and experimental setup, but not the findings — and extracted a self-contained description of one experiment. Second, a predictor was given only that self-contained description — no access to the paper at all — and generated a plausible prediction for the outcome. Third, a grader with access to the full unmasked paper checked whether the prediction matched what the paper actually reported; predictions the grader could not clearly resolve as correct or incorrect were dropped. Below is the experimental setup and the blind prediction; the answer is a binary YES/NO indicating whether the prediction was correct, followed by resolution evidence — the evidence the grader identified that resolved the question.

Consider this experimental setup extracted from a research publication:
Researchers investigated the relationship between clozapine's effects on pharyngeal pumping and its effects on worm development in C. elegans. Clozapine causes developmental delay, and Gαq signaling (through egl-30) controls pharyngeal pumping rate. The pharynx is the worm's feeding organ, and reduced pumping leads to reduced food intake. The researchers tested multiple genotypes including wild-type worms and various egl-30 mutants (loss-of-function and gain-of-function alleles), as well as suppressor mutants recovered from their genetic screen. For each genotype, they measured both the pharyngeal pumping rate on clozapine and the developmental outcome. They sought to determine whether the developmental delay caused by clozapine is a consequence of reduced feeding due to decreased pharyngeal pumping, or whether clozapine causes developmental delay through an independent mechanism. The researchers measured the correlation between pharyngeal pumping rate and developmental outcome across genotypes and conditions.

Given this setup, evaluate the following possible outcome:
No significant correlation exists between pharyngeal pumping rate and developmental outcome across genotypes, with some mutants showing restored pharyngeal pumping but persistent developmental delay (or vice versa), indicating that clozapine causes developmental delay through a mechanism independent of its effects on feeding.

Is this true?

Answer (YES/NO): NO